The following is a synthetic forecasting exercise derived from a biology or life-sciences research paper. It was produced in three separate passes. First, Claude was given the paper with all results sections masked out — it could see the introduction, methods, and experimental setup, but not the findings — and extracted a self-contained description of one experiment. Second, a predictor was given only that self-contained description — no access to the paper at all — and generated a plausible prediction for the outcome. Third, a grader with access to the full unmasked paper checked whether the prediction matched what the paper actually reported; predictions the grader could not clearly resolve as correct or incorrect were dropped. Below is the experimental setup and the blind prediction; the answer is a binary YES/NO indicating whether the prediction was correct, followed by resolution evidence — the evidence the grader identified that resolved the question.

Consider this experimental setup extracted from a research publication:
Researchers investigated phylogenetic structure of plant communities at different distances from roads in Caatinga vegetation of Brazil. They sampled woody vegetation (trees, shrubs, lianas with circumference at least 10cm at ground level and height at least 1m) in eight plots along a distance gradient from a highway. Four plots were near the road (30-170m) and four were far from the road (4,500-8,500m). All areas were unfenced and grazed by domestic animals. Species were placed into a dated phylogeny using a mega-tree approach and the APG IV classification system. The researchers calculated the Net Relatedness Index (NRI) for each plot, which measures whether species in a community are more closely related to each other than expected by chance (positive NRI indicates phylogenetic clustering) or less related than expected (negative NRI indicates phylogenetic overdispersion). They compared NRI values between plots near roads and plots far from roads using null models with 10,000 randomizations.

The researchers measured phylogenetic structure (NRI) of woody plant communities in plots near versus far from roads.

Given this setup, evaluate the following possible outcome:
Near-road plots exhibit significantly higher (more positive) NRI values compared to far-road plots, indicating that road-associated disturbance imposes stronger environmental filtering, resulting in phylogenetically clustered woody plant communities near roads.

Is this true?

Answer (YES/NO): YES